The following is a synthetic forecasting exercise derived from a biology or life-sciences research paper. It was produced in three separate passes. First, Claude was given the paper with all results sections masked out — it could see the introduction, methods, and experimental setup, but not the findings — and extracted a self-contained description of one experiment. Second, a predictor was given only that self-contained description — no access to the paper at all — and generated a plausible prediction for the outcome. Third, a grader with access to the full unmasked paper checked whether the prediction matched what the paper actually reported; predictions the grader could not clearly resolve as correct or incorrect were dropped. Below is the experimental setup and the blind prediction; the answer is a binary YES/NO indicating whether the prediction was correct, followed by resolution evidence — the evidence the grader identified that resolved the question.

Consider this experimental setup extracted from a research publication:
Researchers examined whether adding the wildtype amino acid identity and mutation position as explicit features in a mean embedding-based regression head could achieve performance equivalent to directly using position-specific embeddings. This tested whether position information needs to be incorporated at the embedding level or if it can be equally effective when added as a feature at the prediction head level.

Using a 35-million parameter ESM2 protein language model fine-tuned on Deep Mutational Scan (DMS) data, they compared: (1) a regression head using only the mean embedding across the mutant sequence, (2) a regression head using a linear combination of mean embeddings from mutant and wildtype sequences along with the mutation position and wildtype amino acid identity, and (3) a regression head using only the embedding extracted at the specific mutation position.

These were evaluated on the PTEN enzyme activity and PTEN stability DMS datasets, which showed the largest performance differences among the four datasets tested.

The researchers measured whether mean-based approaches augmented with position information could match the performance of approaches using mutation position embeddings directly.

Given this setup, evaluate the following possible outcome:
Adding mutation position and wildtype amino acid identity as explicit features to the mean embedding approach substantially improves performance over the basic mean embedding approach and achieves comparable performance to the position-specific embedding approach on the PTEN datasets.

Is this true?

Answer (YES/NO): NO